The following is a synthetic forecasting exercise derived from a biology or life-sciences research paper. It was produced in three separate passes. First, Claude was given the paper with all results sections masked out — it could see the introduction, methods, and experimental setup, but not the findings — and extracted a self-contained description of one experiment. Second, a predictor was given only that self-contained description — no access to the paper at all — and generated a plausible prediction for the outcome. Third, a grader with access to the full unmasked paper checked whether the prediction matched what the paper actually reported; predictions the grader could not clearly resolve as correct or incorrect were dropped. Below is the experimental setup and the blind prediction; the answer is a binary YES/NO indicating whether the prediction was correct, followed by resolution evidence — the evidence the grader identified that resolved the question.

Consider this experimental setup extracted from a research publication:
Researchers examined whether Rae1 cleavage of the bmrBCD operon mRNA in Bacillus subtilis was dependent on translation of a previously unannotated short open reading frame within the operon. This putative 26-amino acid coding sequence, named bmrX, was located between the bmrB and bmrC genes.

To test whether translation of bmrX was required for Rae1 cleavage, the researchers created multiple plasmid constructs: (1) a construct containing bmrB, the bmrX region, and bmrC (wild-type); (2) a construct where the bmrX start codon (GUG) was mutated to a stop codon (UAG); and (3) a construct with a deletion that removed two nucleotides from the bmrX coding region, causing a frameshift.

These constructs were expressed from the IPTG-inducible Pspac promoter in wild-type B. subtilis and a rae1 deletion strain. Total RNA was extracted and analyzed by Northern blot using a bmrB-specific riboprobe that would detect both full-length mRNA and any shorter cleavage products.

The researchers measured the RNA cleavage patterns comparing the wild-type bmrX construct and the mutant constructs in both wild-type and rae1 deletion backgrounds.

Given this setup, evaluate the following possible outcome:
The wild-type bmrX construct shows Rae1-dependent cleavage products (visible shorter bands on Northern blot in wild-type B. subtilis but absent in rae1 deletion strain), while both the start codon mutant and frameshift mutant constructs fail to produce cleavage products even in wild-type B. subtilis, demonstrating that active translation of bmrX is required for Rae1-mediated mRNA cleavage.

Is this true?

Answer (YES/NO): YES